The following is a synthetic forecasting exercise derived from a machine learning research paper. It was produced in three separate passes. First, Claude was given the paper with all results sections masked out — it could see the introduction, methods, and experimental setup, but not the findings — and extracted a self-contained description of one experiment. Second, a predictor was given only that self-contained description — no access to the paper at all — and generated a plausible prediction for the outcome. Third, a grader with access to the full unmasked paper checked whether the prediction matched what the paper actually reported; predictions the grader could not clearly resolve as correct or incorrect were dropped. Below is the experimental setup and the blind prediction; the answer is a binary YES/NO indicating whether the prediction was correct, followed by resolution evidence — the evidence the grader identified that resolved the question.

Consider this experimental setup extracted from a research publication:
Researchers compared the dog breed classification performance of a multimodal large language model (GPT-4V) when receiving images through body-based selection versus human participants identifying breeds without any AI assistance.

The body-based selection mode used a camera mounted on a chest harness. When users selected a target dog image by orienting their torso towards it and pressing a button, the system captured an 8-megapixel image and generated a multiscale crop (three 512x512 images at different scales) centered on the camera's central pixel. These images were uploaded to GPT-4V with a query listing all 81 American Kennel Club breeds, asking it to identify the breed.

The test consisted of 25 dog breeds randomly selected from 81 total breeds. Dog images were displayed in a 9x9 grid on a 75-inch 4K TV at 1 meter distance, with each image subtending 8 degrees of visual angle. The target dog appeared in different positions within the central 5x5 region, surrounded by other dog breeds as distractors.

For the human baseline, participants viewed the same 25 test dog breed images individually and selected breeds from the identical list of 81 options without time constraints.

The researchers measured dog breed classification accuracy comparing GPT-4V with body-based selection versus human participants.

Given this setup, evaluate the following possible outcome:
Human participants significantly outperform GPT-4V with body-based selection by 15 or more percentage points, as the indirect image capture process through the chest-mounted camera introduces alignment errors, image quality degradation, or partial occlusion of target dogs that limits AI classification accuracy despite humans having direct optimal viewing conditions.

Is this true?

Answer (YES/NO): NO